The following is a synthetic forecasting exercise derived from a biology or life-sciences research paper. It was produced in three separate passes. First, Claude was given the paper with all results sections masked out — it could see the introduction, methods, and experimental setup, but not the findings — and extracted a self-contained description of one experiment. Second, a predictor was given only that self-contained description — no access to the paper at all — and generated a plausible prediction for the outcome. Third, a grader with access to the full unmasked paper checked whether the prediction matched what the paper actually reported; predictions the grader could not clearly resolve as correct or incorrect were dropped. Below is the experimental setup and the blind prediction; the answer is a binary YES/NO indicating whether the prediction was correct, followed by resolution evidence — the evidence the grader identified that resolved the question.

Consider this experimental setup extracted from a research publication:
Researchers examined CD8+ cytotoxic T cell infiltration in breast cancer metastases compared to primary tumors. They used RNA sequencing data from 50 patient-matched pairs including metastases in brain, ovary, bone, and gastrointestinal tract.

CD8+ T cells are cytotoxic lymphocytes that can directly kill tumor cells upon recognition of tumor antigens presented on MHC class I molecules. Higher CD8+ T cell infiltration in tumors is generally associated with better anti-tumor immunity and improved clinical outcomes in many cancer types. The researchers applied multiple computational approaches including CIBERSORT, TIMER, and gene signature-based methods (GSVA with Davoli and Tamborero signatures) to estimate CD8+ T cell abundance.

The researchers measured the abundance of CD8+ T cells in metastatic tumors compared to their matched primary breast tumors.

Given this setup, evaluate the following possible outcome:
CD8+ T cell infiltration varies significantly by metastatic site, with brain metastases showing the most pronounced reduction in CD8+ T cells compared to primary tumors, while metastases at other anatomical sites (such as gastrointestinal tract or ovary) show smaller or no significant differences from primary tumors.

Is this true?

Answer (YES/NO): NO